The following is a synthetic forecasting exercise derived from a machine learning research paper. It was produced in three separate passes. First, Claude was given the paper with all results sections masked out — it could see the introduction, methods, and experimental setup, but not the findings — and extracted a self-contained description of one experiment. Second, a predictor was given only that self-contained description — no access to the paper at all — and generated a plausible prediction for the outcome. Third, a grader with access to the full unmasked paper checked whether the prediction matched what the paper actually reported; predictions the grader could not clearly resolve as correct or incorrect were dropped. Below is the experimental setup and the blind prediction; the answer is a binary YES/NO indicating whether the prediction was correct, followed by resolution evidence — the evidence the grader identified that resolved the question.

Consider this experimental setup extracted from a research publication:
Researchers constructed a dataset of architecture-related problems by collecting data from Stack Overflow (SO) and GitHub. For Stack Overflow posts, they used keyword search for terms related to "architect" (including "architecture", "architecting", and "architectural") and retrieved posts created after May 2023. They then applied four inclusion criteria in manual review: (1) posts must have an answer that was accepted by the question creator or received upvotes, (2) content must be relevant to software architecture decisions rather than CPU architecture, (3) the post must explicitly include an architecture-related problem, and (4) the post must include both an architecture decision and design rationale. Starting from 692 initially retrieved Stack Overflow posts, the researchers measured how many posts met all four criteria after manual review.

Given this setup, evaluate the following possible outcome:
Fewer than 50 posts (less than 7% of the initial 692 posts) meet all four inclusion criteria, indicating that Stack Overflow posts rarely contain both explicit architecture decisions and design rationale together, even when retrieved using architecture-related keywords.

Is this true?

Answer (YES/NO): NO